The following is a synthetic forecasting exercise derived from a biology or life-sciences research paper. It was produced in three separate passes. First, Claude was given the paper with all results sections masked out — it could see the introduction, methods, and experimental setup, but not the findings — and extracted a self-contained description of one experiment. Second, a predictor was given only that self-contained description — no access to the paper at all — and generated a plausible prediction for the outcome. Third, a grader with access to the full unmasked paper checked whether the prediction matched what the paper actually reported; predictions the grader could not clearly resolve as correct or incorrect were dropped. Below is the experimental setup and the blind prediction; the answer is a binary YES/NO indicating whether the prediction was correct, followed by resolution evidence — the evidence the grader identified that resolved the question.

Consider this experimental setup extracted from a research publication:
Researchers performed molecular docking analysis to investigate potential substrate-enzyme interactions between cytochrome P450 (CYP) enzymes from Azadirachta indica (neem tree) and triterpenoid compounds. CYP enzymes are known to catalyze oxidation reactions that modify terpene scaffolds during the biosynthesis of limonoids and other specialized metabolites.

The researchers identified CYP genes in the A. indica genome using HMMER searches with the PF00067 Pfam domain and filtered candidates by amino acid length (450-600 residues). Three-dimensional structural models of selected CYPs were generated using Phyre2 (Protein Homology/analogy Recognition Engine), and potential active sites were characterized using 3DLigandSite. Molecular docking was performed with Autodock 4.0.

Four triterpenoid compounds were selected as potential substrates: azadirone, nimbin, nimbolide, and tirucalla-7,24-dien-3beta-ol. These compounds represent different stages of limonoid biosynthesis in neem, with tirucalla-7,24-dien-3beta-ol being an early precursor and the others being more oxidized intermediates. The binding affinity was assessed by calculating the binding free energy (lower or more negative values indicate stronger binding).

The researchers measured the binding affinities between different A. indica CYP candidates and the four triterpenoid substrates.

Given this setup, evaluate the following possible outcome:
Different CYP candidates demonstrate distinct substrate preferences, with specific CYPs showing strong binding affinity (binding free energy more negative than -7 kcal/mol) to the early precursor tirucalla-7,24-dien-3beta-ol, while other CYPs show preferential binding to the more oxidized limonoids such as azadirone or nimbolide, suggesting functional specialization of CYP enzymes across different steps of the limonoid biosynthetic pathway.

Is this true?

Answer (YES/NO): YES